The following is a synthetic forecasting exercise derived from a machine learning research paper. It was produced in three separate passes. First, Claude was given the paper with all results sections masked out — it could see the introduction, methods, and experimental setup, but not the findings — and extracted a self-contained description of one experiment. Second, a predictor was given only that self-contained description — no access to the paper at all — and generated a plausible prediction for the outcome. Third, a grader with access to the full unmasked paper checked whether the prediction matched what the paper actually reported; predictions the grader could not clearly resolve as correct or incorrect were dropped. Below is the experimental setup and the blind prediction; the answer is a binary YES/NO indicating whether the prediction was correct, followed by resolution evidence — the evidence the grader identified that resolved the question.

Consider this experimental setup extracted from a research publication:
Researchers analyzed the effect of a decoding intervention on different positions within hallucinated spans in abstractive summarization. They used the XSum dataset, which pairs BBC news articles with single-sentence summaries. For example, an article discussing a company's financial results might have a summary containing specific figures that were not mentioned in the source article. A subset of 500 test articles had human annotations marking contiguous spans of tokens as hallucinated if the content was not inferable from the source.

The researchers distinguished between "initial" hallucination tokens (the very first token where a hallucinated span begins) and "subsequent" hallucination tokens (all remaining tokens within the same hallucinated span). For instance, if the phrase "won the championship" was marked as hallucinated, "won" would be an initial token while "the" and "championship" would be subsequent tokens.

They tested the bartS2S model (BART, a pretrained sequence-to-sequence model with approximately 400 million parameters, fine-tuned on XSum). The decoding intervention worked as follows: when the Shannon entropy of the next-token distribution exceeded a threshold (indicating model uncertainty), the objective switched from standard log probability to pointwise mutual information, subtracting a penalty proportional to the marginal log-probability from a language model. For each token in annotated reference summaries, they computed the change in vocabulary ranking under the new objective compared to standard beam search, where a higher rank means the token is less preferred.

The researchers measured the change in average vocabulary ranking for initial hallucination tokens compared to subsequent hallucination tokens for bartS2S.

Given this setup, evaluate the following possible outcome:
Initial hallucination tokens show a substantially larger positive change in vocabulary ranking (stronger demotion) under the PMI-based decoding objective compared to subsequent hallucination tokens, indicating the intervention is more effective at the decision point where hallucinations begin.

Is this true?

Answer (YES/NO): YES